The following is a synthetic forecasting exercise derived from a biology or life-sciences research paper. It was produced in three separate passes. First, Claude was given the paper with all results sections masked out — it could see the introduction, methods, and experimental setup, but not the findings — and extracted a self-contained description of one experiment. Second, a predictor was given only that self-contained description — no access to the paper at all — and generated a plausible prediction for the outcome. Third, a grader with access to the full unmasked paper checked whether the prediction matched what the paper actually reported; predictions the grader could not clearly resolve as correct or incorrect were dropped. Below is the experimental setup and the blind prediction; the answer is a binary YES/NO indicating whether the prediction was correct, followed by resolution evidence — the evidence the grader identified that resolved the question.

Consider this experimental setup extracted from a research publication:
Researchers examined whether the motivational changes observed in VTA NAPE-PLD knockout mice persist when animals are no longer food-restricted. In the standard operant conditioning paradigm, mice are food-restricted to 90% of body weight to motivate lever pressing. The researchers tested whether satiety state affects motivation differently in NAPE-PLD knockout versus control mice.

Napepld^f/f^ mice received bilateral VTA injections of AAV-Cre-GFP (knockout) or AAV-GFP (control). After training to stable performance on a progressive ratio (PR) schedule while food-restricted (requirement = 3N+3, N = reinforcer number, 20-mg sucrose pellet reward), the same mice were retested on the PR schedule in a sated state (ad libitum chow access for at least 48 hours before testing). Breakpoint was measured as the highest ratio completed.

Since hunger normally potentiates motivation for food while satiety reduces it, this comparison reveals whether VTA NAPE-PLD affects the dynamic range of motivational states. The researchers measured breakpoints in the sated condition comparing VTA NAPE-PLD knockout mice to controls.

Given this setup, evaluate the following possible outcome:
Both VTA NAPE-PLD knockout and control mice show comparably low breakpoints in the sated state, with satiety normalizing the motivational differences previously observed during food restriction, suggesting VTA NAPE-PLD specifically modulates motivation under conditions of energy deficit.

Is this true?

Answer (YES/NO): NO